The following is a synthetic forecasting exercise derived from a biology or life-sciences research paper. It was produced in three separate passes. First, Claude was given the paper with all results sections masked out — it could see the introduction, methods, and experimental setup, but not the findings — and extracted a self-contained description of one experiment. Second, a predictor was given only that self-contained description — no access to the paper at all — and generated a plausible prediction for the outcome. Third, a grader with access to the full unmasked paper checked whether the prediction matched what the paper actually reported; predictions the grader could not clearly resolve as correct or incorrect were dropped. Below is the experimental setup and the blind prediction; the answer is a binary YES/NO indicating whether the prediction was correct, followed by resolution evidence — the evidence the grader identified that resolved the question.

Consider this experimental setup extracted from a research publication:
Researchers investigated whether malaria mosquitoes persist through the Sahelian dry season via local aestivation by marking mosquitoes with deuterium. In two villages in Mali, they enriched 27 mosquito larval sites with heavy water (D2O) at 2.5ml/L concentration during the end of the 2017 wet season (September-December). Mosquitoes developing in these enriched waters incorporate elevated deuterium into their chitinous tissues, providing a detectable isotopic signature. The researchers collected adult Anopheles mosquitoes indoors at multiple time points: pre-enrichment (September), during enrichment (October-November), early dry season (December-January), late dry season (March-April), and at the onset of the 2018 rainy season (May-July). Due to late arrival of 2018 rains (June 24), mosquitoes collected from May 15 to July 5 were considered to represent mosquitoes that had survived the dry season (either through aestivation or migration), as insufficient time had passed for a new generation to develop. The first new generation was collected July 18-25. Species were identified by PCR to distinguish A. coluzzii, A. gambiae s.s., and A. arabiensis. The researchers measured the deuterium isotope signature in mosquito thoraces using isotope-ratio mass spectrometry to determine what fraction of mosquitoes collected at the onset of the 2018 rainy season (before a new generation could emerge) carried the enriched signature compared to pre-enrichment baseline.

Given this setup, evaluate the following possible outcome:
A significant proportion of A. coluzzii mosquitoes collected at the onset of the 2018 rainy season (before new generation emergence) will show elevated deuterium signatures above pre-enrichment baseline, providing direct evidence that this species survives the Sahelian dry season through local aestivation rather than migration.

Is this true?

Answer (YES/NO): YES